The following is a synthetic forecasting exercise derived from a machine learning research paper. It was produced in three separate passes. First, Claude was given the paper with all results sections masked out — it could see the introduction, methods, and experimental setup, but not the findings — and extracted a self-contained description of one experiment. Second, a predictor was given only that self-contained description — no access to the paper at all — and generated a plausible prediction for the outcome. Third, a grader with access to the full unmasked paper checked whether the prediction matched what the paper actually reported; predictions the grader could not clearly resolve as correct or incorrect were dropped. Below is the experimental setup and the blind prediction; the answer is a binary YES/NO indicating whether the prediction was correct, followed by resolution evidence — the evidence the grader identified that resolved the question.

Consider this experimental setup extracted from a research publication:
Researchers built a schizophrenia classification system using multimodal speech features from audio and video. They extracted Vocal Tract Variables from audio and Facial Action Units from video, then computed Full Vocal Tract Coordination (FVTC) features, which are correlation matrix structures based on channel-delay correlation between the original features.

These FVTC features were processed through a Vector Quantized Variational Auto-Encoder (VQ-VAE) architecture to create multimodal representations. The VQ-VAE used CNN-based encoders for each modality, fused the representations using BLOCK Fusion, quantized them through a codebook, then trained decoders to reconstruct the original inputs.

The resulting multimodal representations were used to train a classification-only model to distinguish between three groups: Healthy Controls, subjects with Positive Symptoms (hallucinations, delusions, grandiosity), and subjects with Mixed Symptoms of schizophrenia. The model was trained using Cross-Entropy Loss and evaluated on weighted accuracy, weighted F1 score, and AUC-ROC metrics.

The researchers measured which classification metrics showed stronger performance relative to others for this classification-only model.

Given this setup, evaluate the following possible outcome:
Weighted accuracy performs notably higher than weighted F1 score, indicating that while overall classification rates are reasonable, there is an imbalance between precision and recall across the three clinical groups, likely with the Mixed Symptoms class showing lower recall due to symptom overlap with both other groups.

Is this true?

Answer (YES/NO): NO